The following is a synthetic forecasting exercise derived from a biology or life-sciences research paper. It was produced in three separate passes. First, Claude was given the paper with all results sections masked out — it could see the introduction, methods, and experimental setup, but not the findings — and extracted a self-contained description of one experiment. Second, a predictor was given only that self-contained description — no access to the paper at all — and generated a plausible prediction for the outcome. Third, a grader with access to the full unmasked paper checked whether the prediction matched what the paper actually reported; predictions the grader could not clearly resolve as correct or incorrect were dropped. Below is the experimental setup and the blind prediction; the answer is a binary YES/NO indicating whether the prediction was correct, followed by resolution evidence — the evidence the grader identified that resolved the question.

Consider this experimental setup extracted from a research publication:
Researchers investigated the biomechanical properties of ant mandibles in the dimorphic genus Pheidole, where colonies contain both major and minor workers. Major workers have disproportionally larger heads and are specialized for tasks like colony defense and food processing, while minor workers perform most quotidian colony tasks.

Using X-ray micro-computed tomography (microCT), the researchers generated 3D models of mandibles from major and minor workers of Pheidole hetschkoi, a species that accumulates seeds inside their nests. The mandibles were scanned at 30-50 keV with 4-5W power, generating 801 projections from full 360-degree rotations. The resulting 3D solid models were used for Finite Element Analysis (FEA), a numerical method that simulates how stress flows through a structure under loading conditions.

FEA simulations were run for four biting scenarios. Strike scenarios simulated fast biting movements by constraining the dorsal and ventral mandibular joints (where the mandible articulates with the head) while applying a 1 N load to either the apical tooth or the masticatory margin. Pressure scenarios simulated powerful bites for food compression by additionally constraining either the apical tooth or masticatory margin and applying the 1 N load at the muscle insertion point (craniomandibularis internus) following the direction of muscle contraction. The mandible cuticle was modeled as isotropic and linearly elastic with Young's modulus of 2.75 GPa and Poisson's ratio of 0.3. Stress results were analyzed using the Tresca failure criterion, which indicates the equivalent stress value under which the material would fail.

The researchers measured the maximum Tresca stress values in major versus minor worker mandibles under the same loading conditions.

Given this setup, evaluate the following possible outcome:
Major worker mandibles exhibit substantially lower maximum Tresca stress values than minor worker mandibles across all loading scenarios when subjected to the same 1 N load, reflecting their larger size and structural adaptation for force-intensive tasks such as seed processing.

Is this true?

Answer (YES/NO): NO